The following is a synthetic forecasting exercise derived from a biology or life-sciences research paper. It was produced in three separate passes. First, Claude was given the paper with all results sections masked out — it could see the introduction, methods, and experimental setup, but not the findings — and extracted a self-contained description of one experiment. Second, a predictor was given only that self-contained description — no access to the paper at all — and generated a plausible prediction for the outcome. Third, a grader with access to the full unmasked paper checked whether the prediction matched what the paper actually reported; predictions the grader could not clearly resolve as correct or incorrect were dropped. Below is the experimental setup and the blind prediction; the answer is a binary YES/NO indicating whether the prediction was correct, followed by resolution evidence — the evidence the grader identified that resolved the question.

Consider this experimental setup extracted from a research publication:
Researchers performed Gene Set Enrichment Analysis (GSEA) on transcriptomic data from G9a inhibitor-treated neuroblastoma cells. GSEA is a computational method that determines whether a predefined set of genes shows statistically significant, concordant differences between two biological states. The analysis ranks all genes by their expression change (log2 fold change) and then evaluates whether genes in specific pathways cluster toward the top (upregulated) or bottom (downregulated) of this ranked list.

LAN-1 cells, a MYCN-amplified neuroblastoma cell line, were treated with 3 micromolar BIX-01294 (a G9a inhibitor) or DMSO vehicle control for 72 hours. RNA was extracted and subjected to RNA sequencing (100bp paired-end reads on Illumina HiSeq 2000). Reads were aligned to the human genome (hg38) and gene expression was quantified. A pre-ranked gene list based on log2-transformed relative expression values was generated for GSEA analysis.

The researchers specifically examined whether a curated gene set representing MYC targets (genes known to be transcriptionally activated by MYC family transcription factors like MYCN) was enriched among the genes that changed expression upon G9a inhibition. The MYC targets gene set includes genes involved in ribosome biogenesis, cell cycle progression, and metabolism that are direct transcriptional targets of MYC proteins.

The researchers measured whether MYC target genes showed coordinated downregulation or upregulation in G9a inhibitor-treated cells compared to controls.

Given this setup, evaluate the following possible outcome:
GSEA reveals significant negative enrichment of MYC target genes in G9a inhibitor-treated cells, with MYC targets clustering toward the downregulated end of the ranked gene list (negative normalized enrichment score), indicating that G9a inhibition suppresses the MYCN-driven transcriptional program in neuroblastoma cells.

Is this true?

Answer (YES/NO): YES